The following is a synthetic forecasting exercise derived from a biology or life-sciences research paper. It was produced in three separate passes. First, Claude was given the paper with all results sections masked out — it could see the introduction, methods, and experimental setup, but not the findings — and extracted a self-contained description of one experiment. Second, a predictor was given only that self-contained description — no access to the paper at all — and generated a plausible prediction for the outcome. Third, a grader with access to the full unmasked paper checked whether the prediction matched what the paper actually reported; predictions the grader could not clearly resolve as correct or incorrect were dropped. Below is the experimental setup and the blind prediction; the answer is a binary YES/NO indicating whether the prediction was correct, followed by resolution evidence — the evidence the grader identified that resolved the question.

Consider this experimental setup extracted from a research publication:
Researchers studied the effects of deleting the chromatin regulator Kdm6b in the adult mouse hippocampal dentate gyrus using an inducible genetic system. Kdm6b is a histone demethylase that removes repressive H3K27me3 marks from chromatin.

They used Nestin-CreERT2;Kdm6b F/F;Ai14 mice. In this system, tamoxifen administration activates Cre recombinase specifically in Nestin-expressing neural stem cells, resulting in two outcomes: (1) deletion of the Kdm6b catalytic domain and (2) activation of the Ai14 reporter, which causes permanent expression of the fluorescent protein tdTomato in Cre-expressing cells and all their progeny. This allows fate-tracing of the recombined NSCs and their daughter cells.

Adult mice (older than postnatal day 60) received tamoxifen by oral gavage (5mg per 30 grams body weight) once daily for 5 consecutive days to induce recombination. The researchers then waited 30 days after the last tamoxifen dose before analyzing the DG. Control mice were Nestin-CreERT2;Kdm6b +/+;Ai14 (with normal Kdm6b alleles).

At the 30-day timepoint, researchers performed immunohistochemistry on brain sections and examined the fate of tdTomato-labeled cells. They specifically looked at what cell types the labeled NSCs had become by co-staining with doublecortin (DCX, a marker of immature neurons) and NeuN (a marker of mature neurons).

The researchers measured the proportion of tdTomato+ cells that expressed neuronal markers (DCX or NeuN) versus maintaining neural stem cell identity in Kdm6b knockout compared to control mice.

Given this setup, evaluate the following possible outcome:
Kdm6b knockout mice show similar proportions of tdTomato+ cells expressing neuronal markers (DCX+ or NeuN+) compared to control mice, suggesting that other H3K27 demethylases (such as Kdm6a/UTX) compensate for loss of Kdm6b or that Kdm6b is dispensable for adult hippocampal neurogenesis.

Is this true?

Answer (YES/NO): NO